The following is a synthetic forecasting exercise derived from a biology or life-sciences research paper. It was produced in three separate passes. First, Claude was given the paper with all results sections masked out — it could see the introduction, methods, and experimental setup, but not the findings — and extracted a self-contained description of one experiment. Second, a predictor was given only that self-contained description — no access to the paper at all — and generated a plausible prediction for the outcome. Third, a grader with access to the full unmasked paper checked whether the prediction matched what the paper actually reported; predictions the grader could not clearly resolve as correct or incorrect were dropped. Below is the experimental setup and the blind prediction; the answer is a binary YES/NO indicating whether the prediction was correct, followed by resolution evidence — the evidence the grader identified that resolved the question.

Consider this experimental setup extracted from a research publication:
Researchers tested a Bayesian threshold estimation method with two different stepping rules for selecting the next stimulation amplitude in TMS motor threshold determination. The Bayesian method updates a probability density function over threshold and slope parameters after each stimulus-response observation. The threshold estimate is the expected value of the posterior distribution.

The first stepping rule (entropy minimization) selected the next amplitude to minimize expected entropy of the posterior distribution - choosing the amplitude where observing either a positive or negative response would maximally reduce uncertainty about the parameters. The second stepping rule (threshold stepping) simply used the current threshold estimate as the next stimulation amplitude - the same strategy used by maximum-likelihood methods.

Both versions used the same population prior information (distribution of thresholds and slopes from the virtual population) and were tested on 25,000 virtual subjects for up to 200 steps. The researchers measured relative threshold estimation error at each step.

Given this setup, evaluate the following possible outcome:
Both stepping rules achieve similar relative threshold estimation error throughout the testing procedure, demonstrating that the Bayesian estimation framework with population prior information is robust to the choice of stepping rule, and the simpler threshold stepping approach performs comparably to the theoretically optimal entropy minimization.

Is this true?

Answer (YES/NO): YES